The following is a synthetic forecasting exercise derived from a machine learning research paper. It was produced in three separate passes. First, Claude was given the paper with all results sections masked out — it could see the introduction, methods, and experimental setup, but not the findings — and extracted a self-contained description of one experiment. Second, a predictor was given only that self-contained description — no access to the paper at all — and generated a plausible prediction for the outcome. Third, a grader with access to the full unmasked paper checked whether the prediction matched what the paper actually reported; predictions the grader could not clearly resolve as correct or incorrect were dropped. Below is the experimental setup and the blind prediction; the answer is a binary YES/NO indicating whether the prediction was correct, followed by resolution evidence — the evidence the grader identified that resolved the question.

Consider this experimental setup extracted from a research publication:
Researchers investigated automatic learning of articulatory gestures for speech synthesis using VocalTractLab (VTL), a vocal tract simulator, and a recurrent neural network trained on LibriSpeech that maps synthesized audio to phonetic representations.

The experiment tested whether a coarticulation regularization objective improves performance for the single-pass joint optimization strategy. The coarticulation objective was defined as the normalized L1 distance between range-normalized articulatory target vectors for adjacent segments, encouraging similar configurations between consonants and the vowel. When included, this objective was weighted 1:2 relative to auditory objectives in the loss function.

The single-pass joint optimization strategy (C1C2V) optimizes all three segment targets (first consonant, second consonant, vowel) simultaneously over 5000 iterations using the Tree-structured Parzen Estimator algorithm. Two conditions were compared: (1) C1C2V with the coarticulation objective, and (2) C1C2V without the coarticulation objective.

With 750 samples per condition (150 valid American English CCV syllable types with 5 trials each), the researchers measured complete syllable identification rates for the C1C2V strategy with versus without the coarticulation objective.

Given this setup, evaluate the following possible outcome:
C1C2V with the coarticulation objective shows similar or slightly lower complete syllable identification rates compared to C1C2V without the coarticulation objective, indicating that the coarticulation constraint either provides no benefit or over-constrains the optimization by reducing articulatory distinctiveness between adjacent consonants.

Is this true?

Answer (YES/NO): YES